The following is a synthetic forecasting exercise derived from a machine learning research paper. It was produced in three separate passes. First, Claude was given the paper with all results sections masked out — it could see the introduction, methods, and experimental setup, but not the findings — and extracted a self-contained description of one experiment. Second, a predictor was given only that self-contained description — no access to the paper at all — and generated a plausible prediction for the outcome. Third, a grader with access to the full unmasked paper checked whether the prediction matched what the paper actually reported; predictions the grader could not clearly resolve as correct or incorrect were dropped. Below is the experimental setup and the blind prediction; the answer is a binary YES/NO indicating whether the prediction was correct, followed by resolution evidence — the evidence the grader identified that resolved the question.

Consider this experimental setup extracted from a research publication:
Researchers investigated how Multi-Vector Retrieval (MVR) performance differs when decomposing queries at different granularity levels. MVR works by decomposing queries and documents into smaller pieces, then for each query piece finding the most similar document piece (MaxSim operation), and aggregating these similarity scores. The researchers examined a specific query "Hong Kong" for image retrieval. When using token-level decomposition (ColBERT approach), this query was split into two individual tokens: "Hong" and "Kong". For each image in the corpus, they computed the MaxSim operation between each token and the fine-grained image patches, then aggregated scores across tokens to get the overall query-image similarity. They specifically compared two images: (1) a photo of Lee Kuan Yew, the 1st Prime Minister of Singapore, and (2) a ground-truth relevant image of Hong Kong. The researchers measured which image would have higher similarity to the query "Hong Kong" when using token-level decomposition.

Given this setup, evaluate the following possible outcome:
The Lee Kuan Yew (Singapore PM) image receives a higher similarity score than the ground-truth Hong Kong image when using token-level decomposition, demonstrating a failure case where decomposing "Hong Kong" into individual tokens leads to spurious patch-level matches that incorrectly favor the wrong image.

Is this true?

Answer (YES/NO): YES